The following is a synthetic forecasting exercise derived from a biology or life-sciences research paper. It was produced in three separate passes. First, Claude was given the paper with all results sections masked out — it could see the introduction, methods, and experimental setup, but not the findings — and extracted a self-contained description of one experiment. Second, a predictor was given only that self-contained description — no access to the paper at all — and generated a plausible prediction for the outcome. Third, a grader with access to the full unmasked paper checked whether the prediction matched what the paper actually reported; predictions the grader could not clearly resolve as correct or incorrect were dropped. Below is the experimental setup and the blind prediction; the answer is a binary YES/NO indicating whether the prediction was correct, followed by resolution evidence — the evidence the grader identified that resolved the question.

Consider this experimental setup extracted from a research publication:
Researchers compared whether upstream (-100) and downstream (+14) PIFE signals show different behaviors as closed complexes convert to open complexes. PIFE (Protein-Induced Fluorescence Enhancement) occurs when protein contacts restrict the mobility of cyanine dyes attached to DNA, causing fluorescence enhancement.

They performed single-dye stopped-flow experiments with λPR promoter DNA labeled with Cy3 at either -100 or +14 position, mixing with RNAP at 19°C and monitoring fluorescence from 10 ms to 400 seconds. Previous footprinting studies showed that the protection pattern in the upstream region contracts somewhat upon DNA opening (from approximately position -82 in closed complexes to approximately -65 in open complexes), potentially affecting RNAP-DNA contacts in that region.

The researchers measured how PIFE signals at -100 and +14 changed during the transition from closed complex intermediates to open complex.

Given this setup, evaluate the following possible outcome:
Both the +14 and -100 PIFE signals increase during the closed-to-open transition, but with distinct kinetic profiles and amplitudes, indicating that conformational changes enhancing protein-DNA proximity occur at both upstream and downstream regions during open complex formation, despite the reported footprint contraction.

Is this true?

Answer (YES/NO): NO